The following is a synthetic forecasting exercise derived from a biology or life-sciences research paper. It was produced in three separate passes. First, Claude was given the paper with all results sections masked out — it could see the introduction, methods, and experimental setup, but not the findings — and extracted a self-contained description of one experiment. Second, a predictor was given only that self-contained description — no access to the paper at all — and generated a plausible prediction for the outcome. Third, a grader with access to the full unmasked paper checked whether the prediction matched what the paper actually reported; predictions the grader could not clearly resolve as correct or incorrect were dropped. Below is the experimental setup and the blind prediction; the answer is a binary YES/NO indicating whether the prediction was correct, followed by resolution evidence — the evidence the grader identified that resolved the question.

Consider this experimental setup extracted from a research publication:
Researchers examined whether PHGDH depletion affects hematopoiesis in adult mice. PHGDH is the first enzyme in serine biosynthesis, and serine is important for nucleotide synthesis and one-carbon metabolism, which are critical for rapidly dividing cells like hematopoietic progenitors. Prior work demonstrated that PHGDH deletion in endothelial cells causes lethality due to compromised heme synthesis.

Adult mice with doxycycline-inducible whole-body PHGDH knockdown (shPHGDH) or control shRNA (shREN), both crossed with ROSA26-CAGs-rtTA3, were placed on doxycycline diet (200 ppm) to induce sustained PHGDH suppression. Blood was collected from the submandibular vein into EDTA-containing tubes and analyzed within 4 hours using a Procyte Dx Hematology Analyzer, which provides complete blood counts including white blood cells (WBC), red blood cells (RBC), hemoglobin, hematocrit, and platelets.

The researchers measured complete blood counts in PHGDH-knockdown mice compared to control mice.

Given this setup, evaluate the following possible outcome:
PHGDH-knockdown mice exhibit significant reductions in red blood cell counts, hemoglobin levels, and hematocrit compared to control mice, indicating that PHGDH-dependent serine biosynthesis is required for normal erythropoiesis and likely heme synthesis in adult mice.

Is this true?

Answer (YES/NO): NO